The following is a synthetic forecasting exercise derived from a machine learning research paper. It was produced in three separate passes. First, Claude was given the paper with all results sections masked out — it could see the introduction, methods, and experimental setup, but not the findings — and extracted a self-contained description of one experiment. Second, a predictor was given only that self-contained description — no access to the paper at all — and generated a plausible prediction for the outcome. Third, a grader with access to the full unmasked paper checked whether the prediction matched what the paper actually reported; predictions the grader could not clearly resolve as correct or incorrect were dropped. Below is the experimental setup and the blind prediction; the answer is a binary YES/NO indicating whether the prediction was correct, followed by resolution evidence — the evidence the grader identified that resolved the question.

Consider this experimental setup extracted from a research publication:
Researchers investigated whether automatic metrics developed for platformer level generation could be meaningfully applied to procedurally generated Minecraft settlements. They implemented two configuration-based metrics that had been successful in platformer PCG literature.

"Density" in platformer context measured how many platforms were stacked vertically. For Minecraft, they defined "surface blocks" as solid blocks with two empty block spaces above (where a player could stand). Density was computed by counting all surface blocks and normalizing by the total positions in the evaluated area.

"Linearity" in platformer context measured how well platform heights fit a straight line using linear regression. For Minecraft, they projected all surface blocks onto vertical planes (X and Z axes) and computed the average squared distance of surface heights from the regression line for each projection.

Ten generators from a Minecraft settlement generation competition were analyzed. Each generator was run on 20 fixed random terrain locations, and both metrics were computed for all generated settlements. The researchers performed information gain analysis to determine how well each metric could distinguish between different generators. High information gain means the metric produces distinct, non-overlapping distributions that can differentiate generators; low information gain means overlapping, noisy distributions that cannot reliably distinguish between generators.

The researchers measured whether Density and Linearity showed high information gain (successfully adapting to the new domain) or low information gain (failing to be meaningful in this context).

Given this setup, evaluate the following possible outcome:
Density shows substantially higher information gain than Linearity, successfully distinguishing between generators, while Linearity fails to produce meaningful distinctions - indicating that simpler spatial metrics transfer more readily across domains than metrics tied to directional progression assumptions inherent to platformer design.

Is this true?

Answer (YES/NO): NO